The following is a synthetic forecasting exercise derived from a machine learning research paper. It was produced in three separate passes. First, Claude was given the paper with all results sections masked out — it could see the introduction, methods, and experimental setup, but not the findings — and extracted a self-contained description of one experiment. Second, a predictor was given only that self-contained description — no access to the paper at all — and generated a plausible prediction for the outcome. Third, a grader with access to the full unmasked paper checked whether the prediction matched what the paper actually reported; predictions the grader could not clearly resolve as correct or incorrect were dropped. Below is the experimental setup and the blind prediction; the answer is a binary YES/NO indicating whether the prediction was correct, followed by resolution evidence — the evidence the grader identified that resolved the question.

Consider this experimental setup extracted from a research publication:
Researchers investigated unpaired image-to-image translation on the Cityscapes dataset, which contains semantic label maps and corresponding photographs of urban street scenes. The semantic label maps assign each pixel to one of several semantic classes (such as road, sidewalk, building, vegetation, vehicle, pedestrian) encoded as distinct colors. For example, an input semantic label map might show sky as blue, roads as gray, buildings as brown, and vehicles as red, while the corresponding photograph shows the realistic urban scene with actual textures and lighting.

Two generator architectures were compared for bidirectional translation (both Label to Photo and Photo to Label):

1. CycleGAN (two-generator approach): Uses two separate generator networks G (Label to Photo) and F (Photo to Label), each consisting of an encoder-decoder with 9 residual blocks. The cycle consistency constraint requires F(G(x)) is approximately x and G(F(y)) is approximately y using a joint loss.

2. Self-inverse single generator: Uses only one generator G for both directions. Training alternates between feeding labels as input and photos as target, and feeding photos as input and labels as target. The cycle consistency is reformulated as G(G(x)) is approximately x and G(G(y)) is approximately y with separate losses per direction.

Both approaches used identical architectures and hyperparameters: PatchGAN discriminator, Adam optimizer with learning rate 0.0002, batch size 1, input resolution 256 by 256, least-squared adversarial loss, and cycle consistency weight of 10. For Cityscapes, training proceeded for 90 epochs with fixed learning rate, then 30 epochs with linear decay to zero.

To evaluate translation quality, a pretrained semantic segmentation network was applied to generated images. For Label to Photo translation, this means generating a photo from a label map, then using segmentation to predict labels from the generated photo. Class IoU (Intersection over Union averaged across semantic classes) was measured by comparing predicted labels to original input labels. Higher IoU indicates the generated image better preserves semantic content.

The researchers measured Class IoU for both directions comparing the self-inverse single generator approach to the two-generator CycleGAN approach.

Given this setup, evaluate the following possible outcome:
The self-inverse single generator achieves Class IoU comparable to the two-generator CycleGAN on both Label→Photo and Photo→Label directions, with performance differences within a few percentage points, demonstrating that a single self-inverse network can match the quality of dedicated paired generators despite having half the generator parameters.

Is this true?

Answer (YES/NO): NO